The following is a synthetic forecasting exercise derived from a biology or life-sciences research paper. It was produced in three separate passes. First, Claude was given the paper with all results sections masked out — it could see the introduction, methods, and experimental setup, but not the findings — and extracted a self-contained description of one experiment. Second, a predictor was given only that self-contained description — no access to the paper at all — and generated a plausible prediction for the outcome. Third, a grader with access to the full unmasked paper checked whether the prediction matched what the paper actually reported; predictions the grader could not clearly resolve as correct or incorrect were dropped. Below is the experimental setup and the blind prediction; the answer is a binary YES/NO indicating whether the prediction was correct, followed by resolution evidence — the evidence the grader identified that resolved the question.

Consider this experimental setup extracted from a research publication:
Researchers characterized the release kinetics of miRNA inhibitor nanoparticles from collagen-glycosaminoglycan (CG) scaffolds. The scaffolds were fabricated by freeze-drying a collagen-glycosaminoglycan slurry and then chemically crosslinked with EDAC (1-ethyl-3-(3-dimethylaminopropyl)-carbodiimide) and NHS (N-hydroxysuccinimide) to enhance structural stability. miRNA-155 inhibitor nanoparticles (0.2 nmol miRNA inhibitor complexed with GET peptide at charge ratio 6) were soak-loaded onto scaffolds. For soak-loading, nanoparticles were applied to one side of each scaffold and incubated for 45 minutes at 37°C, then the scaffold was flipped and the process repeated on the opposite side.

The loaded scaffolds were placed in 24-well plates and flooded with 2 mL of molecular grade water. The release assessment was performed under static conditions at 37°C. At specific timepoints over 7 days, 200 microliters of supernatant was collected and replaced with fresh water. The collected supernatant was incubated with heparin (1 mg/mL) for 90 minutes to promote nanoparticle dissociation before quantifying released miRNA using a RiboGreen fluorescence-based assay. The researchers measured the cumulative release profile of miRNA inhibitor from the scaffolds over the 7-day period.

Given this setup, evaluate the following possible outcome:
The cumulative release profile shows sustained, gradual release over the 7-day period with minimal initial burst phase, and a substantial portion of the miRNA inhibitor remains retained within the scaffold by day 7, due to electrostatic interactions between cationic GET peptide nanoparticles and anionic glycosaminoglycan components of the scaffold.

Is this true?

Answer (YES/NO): YES